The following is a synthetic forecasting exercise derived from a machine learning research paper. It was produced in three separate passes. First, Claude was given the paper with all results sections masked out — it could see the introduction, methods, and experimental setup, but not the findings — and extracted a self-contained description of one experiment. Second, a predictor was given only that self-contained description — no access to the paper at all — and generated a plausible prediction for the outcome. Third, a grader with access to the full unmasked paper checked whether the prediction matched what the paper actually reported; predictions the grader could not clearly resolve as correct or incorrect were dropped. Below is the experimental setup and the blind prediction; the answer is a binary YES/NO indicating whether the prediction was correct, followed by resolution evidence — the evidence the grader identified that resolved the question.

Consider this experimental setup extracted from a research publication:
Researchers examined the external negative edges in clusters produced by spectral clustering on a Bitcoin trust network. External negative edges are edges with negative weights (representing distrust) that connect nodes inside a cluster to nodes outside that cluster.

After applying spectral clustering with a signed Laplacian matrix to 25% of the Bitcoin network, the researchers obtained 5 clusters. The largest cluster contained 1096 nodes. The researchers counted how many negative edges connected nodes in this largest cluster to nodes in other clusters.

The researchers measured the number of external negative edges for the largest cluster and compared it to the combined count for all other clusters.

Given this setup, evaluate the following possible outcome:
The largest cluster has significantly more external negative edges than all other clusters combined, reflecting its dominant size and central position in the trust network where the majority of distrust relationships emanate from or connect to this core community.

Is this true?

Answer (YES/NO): NO